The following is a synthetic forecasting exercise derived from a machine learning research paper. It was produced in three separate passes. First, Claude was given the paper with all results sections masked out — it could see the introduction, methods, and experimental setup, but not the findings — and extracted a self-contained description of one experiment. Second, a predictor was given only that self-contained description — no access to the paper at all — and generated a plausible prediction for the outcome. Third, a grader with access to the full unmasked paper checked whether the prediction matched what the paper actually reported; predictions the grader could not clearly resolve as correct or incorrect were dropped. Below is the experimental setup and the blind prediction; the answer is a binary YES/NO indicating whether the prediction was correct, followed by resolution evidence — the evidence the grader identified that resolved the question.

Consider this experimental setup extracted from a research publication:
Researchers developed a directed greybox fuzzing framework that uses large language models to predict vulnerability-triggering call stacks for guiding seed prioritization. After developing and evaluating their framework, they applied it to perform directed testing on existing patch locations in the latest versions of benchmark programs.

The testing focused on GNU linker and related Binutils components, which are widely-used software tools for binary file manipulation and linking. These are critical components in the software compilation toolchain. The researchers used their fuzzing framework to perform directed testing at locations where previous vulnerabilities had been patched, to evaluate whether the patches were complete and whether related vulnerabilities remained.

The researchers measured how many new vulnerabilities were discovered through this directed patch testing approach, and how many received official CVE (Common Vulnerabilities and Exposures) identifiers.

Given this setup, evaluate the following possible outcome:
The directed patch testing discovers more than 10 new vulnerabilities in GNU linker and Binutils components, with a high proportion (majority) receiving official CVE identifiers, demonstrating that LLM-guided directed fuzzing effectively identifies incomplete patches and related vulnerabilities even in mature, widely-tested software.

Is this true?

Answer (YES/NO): NO